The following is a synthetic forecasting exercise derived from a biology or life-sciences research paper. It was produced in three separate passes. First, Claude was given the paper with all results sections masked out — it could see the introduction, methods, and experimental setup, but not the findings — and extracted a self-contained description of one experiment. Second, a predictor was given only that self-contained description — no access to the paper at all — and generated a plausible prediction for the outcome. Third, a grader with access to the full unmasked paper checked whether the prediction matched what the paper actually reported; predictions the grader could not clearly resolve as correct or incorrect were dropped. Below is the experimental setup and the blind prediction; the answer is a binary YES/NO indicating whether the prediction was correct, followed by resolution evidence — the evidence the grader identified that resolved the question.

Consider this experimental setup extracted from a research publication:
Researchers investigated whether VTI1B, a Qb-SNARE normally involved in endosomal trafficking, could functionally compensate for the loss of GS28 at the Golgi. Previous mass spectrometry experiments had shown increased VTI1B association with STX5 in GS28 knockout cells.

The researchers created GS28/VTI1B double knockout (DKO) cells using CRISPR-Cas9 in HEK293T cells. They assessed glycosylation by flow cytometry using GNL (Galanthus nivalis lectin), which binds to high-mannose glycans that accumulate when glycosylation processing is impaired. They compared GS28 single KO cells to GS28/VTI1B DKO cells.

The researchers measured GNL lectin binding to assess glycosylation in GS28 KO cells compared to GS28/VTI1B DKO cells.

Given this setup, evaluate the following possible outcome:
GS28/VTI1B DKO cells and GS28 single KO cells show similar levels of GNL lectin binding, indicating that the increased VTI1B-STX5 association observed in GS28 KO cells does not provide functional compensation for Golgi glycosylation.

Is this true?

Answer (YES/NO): NO